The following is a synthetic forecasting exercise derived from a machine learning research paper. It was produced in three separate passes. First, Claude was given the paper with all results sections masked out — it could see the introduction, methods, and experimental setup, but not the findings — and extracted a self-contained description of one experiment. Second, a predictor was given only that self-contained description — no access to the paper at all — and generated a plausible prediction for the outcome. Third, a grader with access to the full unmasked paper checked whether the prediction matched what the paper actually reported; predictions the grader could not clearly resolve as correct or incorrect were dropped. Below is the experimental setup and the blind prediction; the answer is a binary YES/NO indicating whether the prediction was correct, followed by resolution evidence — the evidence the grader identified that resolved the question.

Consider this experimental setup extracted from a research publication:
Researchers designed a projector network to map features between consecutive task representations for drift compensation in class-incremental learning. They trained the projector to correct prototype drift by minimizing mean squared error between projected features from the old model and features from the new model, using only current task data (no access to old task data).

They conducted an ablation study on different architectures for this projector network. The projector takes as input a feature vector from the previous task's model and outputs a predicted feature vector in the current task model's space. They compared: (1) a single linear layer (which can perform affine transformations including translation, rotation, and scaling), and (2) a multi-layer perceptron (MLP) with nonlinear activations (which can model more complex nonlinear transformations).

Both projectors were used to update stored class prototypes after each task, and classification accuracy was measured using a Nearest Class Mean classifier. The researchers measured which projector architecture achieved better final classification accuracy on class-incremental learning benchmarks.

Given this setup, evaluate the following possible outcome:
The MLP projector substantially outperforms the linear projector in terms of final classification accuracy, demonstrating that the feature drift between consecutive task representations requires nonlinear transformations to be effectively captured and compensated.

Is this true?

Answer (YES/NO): NO